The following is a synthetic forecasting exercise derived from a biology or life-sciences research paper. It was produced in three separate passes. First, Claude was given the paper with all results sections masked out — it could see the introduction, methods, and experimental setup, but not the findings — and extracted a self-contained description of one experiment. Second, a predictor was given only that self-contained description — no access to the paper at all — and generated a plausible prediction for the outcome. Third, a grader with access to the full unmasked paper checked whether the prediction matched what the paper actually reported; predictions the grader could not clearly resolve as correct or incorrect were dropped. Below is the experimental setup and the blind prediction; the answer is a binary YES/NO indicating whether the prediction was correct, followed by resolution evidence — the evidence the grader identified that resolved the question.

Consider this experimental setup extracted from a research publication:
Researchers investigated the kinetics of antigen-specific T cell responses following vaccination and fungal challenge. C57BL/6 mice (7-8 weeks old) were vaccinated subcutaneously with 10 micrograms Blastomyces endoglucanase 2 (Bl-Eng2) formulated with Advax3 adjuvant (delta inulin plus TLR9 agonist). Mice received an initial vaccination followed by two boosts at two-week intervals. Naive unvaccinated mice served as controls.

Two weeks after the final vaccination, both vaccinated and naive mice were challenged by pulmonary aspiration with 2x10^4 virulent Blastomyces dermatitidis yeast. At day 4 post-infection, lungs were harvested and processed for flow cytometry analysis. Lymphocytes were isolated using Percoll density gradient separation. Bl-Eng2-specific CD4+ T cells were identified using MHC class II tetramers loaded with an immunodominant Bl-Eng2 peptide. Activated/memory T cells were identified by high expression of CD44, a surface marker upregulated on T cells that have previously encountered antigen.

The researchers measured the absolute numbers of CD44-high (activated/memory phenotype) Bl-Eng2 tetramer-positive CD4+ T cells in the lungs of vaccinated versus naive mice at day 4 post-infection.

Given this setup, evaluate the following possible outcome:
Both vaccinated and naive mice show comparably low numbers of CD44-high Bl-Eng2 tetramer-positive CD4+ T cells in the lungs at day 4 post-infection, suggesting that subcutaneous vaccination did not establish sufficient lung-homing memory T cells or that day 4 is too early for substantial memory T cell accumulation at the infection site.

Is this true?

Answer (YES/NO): NO